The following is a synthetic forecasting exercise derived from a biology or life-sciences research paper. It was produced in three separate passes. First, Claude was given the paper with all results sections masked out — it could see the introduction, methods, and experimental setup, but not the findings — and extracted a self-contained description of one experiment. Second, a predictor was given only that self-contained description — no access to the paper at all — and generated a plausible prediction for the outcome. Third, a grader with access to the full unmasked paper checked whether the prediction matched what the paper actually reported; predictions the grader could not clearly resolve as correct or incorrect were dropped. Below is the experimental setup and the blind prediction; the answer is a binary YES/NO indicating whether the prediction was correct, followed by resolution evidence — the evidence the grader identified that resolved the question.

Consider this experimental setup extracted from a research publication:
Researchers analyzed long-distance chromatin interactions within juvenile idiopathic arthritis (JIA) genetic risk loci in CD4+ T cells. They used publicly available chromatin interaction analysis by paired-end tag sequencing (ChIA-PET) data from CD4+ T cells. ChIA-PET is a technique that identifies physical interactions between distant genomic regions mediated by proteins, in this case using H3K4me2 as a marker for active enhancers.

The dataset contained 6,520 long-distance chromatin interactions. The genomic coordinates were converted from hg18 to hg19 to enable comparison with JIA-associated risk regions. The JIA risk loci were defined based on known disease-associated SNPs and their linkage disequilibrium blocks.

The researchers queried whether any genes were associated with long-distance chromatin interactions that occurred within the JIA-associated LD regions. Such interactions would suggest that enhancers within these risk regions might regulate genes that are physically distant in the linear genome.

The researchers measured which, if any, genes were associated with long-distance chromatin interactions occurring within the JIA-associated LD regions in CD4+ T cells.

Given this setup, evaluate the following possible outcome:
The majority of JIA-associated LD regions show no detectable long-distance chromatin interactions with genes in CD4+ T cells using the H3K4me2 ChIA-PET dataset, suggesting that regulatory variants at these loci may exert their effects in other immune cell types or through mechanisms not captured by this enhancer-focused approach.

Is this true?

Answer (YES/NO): YES